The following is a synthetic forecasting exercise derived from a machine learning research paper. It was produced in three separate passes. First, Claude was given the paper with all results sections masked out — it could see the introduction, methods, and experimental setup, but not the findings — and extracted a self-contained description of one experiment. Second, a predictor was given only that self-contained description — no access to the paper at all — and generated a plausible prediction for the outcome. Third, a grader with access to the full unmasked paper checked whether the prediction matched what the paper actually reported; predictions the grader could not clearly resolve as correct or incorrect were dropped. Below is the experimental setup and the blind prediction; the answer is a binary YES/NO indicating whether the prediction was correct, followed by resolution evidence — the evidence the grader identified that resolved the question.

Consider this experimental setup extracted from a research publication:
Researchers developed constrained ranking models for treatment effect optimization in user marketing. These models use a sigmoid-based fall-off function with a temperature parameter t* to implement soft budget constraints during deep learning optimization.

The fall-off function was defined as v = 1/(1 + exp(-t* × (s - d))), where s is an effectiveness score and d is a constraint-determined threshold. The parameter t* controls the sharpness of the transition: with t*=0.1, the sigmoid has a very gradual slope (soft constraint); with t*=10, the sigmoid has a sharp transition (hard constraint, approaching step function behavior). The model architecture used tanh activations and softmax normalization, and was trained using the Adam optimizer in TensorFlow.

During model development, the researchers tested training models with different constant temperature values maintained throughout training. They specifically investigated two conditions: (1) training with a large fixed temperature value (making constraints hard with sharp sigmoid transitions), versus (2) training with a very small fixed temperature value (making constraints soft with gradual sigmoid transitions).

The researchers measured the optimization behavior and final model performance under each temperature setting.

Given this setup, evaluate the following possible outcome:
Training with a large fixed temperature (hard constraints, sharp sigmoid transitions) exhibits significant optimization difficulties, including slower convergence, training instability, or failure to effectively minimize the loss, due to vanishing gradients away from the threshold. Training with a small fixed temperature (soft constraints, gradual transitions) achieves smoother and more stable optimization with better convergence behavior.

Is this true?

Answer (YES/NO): YES